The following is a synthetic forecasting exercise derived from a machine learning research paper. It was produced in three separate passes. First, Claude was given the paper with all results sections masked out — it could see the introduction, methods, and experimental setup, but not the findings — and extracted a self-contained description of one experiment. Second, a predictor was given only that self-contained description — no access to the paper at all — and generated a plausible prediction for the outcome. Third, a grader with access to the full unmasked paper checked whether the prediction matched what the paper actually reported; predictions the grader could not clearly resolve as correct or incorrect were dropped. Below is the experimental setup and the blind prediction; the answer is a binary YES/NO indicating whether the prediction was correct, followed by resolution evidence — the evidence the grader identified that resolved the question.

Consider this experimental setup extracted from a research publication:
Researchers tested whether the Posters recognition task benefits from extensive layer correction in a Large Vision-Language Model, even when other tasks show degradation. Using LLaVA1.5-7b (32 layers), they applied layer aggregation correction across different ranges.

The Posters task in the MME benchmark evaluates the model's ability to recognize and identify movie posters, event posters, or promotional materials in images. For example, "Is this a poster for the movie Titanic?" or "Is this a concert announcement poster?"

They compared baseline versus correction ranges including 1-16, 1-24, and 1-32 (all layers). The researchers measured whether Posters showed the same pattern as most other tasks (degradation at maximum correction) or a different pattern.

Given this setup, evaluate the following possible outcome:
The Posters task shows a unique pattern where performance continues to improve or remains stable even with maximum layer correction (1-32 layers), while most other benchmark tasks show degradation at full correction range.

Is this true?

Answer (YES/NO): YES